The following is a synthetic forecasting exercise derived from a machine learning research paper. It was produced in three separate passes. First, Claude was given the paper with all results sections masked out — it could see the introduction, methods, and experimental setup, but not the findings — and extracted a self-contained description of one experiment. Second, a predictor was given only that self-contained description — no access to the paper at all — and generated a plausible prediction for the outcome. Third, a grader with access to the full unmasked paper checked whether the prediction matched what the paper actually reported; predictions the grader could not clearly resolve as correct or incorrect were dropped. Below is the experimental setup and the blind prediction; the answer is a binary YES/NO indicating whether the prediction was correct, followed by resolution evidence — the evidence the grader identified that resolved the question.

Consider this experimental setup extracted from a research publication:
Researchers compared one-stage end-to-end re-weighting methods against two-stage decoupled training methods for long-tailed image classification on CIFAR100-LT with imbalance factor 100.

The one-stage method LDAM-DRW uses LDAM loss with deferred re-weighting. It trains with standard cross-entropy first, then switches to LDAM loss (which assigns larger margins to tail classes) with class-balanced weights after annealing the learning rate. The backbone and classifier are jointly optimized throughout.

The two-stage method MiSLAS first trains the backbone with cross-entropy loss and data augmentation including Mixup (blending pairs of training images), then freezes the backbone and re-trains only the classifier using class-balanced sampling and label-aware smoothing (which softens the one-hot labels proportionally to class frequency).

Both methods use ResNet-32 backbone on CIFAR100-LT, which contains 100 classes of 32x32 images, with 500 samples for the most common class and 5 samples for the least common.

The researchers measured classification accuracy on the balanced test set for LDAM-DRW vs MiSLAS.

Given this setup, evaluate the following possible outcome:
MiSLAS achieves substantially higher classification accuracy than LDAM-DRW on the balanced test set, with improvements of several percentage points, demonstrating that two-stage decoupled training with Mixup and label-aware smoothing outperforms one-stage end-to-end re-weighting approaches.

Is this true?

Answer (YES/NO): YES